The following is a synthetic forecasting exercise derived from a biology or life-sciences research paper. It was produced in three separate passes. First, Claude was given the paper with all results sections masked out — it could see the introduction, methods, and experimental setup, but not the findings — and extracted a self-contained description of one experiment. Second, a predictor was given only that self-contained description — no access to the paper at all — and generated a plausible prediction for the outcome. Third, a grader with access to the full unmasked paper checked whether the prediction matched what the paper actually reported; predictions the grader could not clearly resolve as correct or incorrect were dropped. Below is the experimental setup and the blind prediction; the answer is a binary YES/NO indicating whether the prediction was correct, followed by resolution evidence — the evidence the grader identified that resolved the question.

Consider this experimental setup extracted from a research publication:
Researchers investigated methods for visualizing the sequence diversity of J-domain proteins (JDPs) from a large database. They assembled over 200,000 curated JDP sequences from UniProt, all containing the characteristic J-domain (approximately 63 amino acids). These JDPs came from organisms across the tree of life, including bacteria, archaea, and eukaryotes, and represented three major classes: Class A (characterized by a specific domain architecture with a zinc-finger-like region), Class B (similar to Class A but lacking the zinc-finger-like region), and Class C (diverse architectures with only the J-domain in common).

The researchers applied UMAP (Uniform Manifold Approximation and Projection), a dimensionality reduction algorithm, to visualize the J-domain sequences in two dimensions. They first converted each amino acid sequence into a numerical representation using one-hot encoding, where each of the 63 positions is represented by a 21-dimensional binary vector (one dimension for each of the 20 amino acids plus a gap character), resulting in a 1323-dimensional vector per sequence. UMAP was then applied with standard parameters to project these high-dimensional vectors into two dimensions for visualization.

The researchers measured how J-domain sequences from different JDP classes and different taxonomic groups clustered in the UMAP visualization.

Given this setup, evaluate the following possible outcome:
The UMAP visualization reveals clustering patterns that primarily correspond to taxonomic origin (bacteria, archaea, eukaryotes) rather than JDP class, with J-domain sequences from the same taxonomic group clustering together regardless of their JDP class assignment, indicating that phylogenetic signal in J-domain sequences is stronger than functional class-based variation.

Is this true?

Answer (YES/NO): NO